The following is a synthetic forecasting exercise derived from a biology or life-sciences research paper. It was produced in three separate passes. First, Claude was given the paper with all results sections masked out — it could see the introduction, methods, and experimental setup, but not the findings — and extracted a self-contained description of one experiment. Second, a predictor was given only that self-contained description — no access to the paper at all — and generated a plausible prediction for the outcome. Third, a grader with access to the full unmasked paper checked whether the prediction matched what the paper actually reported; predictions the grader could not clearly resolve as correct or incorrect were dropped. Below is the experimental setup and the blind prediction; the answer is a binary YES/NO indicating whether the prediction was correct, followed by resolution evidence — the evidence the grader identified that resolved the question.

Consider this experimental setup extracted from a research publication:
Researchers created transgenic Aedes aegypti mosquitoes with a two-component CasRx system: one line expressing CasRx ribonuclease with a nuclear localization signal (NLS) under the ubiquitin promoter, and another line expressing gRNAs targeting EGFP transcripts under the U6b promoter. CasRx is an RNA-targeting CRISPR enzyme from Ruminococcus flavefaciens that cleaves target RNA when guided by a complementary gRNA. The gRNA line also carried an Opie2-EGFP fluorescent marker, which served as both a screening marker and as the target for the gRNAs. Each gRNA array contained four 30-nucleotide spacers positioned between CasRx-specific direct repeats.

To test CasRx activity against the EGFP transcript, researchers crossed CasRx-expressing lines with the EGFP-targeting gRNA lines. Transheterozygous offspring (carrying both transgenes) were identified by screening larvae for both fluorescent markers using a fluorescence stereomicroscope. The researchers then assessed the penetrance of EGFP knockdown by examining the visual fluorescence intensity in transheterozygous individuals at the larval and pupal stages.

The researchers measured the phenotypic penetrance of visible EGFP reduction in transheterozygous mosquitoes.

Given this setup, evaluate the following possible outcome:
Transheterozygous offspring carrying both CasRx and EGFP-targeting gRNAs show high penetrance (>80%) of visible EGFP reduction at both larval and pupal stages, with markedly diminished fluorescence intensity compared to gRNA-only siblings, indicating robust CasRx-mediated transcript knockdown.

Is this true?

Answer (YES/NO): NO